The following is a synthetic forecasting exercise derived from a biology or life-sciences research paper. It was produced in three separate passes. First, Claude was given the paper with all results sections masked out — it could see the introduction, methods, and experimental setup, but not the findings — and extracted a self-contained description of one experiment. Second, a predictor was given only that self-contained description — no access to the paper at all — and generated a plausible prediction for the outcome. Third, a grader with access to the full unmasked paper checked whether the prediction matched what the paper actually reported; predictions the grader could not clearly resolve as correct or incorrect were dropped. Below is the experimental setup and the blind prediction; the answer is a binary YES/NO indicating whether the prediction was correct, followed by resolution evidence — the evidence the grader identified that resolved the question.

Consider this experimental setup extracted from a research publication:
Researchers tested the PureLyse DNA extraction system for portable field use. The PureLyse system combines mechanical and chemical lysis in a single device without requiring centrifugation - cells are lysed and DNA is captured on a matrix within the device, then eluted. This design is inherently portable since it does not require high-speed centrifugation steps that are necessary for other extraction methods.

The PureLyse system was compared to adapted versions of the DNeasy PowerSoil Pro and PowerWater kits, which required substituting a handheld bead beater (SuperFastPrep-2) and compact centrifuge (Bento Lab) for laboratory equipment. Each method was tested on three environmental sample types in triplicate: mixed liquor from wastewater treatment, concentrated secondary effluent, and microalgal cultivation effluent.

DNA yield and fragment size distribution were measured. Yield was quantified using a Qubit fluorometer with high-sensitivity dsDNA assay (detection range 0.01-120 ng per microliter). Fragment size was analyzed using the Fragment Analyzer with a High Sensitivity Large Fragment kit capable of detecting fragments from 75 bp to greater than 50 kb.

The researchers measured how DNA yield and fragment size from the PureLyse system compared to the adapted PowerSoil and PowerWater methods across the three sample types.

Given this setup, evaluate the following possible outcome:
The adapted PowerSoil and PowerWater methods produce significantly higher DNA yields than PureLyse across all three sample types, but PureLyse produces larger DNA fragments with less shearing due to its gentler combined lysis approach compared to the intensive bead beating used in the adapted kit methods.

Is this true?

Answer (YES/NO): NO